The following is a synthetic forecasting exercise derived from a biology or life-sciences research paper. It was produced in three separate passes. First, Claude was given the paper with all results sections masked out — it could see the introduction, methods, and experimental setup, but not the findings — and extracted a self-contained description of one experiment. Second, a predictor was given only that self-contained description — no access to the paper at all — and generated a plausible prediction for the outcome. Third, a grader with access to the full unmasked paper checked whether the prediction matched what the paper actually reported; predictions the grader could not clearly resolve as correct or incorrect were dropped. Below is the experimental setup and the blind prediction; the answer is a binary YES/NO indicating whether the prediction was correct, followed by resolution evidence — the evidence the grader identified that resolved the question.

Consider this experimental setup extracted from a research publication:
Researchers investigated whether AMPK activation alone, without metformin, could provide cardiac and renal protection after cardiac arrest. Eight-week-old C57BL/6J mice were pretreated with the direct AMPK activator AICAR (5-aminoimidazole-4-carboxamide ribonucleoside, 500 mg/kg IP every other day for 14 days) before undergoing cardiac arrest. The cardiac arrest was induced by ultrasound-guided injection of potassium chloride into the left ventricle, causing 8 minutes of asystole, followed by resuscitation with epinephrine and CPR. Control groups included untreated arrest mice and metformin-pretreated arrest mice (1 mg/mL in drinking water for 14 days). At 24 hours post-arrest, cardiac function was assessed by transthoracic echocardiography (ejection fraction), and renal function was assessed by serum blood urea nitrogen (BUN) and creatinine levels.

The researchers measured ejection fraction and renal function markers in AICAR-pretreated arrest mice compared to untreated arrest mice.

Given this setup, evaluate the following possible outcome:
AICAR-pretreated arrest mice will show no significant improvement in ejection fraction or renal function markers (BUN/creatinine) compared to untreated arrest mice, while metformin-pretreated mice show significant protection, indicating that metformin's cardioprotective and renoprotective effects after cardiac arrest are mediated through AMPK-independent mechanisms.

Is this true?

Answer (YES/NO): NO